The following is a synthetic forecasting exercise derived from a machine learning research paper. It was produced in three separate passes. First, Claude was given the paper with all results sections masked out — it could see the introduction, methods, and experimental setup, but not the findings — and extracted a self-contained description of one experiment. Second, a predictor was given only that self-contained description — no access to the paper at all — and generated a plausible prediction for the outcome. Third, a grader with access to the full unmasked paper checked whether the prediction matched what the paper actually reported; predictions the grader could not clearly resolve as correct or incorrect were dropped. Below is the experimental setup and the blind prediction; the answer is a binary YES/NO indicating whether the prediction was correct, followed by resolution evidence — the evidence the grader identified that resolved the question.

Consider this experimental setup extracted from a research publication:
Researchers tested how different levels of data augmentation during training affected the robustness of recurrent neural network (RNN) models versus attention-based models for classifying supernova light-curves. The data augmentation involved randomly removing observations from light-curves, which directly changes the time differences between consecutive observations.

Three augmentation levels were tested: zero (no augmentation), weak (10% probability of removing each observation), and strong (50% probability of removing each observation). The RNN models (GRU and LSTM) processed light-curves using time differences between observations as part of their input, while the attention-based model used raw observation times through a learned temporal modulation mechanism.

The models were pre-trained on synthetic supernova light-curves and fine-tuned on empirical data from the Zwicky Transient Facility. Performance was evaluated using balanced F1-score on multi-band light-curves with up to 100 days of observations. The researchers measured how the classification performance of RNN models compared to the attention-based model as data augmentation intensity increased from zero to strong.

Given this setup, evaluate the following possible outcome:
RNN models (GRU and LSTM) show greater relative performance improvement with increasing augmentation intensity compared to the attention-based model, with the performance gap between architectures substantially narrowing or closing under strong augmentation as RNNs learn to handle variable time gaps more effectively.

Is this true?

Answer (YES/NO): NO